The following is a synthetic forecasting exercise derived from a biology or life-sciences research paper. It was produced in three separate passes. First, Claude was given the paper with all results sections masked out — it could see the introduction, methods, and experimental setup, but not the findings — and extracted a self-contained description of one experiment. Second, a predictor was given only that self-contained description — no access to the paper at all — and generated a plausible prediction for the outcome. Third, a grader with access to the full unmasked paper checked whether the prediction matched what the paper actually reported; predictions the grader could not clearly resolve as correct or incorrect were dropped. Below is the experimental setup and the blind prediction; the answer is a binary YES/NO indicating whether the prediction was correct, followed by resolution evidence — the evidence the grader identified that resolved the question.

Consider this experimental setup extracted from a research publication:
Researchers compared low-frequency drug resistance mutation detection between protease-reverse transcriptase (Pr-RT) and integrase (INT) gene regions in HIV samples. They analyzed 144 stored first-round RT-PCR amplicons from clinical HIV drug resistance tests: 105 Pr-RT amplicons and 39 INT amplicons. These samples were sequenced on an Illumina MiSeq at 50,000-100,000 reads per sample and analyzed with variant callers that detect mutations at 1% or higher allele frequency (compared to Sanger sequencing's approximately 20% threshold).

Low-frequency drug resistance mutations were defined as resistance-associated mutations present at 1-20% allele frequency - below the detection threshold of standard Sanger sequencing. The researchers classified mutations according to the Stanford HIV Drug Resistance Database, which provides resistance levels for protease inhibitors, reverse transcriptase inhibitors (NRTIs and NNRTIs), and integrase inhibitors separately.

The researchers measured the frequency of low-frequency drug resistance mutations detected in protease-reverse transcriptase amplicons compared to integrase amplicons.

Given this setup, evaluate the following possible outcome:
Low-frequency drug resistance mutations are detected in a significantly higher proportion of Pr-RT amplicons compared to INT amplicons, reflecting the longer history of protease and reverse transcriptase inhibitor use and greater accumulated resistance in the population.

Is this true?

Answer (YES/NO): YES